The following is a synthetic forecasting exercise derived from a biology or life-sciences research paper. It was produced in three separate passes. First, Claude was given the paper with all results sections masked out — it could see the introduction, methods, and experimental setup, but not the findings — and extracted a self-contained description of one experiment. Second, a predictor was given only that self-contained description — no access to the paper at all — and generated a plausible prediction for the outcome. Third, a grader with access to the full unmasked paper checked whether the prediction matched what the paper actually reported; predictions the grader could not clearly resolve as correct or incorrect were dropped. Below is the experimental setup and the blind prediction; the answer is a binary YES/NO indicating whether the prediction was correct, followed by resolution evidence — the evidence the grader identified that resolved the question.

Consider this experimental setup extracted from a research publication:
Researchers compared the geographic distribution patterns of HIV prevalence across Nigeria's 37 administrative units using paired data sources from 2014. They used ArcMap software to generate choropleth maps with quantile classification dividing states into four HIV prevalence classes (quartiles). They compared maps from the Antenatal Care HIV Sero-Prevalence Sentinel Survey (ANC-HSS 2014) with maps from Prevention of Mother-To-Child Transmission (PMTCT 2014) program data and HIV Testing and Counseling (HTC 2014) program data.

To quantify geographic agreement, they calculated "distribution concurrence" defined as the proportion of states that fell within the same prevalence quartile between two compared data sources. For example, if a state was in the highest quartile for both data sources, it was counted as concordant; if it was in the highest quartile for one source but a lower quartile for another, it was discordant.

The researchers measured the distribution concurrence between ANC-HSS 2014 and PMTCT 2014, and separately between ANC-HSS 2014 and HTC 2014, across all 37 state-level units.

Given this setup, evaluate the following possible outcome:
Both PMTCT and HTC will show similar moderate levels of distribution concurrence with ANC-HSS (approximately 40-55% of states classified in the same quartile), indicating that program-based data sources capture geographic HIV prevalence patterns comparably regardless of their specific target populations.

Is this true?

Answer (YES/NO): NO